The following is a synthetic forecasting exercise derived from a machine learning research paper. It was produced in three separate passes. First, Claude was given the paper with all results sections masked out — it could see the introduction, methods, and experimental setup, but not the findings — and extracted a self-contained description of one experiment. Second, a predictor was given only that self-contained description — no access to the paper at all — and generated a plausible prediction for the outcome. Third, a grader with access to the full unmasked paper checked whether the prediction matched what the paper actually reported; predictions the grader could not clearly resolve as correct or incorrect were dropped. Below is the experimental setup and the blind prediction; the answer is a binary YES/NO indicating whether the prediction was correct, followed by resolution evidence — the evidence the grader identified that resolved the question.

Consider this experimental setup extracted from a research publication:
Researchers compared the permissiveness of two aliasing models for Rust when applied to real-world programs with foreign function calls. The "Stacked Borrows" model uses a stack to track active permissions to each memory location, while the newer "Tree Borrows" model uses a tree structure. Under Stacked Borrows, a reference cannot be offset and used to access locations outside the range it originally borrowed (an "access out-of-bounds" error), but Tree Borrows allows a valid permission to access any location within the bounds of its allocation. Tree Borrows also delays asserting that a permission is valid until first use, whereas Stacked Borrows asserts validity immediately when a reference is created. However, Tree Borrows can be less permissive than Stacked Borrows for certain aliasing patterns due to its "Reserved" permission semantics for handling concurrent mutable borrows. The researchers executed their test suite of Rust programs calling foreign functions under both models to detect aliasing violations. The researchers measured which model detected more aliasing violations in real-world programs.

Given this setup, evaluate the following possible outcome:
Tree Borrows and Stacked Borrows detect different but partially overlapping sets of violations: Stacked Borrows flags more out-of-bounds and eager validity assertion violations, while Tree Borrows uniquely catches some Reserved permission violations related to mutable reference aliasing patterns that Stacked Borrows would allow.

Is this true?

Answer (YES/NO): NO